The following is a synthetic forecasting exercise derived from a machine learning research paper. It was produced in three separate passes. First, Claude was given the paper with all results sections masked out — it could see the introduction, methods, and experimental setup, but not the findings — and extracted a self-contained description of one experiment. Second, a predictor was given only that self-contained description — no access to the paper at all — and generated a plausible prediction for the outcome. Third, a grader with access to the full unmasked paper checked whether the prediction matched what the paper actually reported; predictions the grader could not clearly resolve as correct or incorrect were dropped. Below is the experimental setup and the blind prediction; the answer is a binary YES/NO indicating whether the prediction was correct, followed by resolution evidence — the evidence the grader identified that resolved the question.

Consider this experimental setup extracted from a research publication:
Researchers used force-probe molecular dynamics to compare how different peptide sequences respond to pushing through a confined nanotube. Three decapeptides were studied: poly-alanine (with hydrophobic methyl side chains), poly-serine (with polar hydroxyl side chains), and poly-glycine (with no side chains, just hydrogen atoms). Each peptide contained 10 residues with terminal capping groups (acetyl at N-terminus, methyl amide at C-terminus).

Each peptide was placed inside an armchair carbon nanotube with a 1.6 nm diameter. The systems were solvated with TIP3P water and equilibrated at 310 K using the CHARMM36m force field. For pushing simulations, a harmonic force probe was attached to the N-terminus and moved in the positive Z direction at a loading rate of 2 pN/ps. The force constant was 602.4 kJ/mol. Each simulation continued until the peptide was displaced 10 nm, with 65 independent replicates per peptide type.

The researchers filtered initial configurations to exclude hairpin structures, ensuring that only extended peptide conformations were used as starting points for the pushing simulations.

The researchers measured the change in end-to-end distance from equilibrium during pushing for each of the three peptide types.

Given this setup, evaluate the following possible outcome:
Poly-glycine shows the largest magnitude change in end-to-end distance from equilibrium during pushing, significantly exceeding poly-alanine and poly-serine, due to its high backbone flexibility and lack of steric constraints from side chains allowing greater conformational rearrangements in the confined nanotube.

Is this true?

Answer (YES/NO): NO